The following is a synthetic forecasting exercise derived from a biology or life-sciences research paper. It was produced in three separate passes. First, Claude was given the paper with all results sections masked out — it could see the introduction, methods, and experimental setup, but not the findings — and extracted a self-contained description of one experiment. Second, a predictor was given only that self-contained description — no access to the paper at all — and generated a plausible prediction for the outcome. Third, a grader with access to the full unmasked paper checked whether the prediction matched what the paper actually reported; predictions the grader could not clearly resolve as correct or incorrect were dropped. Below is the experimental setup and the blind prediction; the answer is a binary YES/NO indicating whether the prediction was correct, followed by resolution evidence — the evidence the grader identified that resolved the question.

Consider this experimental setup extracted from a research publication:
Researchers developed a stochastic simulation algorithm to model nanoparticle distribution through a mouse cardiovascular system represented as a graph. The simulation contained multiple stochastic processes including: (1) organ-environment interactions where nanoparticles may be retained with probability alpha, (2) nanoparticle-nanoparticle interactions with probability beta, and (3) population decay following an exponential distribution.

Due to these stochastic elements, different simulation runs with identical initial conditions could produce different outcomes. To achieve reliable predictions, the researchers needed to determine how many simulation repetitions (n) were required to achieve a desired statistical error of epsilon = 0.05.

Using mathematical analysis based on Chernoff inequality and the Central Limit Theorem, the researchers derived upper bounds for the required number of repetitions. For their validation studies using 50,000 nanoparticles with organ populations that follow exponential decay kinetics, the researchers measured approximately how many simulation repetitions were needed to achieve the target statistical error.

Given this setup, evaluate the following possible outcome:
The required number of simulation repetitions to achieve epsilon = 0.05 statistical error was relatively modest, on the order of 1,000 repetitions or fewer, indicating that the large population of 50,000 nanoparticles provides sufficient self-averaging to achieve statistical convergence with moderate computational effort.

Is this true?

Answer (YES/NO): NO